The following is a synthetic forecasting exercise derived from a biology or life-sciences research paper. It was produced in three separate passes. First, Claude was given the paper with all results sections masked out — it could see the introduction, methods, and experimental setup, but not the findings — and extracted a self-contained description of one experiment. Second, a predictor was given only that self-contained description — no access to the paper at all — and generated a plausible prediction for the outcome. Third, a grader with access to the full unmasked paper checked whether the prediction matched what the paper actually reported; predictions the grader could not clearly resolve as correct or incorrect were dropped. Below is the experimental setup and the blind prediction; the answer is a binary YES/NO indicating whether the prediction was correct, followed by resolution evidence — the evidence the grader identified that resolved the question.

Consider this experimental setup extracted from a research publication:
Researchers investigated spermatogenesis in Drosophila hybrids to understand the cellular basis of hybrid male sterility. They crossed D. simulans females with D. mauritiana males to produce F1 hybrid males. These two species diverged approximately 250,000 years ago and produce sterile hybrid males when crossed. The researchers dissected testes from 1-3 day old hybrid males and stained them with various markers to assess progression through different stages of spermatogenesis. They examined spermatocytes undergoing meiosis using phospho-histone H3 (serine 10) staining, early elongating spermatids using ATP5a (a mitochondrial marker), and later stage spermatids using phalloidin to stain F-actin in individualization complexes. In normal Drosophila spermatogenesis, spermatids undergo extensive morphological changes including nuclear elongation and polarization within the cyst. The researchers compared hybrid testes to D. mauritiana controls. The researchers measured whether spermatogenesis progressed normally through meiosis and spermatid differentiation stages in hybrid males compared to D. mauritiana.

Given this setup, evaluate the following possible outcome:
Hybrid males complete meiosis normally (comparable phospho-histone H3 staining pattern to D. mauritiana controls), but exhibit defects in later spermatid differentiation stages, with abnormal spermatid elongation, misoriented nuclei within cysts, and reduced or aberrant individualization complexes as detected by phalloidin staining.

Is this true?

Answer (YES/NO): YES